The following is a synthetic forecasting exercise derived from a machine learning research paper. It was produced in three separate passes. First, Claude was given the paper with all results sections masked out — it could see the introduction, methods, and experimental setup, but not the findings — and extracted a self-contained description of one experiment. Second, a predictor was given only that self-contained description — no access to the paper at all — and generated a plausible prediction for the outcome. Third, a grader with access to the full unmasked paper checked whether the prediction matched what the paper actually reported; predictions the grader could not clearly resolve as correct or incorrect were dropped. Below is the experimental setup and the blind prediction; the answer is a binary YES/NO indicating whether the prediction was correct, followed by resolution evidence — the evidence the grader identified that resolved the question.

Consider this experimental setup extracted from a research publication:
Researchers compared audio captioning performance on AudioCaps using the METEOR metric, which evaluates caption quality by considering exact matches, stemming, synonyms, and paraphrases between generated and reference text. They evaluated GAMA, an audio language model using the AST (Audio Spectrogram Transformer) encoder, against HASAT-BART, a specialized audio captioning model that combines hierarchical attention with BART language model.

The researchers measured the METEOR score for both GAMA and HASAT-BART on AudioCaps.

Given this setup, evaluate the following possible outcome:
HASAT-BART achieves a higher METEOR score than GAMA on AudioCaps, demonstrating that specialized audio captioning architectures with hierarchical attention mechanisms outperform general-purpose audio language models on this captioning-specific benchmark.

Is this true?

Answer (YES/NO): NO